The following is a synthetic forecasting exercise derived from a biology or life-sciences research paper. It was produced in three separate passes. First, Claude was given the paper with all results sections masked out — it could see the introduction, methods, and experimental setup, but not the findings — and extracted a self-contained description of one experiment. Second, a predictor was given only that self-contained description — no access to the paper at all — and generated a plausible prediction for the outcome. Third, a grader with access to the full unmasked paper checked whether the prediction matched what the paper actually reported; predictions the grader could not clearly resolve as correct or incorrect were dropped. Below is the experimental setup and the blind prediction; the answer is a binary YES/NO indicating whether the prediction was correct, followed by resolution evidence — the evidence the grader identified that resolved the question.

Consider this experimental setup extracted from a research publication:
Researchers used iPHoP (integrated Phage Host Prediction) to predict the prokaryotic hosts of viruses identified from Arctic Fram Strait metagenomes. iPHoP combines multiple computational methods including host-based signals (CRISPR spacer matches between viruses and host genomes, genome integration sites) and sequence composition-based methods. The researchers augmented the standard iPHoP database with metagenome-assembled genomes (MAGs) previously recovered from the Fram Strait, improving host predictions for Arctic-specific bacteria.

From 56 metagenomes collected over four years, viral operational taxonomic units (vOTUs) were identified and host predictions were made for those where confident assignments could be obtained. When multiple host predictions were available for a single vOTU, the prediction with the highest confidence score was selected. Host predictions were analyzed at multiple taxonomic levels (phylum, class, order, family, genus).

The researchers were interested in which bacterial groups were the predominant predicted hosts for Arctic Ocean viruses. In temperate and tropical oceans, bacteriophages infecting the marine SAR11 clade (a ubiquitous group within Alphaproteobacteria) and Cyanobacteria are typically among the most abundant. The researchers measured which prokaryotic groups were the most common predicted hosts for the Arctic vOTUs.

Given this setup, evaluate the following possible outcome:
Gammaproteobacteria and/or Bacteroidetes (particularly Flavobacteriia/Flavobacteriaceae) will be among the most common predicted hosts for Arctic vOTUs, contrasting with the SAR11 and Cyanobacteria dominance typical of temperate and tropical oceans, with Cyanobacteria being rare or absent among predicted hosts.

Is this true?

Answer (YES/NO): NO